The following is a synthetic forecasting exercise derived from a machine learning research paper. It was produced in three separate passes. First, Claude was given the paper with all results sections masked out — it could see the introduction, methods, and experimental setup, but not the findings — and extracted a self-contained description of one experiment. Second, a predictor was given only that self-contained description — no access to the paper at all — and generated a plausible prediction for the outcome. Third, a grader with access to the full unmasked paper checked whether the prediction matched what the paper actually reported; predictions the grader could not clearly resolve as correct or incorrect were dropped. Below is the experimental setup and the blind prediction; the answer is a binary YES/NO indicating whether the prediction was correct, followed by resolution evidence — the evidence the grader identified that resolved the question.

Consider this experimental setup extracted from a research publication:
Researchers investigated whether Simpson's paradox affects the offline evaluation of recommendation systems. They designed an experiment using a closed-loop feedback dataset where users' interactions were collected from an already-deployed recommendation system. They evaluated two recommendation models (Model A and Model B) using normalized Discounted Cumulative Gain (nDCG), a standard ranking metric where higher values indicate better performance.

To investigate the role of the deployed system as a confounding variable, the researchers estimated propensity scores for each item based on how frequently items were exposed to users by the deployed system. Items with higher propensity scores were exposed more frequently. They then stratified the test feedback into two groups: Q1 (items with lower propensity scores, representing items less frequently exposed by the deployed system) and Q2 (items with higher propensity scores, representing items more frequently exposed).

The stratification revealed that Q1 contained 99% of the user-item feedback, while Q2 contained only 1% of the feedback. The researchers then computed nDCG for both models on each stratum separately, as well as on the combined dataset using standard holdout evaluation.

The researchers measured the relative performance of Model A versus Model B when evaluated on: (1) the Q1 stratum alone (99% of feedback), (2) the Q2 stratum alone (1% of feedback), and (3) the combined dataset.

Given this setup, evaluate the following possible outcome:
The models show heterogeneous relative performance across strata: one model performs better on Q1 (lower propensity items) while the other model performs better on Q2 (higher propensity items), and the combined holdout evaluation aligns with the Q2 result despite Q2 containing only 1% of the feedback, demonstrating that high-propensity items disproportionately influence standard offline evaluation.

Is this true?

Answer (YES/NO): YES